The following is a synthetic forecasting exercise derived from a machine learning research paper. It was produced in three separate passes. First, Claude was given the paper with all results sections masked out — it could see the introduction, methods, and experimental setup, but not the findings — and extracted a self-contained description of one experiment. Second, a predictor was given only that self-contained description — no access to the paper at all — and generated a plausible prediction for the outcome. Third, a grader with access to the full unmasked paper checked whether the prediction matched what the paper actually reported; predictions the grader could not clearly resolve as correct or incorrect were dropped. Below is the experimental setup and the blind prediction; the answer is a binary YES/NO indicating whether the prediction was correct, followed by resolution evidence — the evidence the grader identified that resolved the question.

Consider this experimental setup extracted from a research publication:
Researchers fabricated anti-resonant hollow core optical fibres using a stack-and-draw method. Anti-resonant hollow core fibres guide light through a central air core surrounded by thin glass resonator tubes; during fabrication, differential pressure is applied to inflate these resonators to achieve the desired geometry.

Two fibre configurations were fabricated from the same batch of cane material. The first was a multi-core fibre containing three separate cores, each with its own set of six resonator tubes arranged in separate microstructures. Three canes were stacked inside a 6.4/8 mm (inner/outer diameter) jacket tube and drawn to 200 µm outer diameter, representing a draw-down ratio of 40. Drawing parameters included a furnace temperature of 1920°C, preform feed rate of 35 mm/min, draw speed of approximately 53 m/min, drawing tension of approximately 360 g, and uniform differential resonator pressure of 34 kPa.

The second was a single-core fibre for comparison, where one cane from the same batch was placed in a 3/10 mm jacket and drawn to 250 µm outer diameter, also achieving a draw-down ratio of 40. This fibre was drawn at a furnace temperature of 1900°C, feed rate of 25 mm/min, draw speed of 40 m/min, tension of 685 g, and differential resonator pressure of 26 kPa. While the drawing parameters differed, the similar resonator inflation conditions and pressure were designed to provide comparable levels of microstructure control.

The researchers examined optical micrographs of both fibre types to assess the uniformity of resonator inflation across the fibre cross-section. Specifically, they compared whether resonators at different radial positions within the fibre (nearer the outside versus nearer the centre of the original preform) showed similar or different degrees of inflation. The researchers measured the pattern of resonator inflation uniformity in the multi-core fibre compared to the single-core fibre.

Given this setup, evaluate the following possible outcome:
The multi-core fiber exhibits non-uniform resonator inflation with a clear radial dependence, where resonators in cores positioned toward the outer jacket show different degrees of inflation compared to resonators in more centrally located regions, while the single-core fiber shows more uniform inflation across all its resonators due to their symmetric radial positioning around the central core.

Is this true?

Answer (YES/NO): YES